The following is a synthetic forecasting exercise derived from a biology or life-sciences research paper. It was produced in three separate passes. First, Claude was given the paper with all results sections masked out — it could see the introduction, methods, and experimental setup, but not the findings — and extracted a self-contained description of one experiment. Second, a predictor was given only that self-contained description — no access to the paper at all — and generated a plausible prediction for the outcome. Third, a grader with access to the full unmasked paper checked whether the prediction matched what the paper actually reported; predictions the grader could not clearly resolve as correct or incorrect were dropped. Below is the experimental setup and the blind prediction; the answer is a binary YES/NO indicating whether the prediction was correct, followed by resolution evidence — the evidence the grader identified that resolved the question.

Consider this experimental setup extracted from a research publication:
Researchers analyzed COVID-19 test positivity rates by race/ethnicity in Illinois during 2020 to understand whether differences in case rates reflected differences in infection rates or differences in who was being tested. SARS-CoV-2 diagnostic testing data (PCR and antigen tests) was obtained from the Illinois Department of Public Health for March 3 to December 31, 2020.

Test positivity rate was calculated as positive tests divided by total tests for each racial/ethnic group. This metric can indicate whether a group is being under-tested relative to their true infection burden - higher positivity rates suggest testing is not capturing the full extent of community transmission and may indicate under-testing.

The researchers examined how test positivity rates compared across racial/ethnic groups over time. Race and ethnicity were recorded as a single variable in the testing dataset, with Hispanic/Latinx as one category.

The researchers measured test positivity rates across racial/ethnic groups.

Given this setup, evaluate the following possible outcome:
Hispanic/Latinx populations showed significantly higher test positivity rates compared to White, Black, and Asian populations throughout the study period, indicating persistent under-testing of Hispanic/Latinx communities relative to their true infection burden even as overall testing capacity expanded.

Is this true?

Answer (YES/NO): NO